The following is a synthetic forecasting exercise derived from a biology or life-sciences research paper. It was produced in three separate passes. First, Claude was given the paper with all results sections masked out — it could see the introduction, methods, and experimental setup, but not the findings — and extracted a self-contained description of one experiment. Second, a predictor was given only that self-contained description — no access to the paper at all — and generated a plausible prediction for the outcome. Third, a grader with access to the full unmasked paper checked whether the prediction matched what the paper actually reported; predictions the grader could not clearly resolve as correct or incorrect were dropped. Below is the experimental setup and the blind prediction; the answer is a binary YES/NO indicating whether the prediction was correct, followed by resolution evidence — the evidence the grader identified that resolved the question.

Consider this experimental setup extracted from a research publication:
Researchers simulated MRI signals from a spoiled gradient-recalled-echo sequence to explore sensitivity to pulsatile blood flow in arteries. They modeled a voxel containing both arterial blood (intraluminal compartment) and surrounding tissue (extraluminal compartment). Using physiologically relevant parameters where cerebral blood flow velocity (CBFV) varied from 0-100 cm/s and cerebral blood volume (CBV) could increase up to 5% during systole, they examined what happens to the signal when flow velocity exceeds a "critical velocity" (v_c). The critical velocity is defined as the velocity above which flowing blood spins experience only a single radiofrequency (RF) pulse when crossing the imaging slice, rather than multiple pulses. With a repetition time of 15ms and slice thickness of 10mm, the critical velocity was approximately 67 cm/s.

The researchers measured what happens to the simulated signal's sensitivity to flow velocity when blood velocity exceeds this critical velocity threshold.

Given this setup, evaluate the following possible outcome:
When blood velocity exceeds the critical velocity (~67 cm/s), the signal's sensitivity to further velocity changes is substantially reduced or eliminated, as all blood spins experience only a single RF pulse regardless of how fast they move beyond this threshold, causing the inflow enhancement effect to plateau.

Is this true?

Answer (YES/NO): YES